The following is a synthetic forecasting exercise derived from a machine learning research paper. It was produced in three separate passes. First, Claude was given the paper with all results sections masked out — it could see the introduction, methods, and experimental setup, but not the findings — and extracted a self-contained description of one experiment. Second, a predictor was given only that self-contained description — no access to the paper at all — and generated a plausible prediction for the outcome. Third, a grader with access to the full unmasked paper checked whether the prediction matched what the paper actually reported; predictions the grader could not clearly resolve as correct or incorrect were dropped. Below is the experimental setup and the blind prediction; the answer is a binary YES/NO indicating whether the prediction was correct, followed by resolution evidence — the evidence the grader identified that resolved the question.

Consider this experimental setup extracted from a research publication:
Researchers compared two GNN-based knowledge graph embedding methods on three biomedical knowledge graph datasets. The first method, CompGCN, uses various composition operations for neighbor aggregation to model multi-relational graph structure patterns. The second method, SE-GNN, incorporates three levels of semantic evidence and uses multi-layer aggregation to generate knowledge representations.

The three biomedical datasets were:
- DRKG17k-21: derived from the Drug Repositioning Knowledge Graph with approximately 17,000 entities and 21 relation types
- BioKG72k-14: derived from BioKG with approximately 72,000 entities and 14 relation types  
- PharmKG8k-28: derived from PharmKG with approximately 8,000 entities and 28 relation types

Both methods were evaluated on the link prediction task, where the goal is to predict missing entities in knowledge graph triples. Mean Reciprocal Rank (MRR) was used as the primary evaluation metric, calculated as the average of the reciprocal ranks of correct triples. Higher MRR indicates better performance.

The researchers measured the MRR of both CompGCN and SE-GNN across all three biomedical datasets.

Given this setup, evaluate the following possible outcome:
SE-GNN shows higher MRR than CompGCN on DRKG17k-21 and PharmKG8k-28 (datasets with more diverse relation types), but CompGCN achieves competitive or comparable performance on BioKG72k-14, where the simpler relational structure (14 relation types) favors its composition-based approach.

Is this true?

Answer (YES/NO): NO